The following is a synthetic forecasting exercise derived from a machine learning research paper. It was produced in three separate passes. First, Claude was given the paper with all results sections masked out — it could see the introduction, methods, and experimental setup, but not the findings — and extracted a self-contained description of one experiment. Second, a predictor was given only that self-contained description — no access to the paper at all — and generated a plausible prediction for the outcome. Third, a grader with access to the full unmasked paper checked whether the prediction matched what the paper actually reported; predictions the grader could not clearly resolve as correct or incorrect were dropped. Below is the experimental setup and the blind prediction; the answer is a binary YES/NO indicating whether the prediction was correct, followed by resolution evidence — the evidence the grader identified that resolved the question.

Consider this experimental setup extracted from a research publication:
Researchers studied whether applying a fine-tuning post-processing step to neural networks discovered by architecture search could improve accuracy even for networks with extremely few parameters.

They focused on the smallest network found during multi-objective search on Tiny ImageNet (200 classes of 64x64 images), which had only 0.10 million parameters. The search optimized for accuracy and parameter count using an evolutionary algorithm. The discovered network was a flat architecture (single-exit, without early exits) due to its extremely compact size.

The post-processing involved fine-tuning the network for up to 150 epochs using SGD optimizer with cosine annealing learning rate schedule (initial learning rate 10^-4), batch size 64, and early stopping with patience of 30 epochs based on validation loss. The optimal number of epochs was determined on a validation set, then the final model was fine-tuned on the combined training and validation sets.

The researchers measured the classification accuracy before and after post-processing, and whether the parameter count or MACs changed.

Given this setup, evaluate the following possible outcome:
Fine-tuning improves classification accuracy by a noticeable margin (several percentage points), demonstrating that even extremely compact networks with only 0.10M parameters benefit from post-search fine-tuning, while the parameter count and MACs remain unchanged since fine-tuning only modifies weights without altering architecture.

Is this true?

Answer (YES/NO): YES